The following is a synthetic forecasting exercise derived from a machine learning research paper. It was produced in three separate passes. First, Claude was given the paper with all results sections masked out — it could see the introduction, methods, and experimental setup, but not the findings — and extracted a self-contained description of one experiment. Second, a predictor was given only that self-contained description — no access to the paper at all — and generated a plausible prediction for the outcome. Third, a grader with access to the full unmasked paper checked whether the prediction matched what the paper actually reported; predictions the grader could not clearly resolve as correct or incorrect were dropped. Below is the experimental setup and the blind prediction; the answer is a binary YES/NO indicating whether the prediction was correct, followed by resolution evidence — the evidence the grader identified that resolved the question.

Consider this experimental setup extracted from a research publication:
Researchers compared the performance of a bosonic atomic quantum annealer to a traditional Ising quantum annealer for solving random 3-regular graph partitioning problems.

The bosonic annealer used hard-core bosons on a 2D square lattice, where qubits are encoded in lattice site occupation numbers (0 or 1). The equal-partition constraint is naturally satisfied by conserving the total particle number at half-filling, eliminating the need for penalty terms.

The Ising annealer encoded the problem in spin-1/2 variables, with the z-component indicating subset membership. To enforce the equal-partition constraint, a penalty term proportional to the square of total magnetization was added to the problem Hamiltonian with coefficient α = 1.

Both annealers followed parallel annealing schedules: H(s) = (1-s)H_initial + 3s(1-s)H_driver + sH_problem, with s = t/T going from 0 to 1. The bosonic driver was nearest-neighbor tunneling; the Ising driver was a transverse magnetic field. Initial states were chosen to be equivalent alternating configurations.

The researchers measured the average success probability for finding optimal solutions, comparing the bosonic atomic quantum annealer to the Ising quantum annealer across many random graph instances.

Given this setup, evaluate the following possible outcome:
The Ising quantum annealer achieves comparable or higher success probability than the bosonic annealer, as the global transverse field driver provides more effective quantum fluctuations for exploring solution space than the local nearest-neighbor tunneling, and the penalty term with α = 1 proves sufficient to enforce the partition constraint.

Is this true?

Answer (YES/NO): NO